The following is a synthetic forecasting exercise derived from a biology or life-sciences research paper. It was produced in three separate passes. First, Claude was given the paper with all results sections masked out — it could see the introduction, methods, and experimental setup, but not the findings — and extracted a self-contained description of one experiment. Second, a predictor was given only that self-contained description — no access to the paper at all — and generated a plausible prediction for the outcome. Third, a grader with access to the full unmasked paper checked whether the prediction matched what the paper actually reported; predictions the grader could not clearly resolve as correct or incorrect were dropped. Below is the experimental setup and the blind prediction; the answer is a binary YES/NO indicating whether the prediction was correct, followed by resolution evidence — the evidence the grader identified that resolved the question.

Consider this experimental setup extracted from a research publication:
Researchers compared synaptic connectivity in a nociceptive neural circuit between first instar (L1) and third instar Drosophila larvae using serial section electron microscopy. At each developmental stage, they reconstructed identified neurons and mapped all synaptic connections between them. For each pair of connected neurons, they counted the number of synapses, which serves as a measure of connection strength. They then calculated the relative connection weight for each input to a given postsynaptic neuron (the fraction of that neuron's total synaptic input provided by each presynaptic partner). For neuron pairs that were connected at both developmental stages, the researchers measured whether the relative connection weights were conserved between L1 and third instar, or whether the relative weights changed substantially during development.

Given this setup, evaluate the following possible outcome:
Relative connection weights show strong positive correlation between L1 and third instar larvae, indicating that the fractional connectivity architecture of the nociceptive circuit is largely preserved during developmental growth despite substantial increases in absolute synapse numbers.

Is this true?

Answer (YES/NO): YES